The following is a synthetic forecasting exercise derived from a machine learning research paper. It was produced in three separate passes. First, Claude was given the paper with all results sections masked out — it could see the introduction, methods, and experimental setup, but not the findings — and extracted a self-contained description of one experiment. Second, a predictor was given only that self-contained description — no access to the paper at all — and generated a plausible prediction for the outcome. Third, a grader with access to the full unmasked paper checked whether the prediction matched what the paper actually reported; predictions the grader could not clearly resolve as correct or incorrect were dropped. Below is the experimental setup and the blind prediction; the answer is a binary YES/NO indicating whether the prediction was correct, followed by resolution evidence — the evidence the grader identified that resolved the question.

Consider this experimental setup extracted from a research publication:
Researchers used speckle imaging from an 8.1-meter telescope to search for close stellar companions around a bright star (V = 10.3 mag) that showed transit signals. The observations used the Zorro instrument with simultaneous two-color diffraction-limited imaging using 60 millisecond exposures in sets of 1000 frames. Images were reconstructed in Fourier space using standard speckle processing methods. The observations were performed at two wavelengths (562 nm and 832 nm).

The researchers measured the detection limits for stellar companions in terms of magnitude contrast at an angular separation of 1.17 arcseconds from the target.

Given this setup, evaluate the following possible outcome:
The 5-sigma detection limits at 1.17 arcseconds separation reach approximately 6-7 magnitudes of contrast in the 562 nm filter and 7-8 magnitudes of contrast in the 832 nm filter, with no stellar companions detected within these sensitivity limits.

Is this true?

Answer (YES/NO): NO